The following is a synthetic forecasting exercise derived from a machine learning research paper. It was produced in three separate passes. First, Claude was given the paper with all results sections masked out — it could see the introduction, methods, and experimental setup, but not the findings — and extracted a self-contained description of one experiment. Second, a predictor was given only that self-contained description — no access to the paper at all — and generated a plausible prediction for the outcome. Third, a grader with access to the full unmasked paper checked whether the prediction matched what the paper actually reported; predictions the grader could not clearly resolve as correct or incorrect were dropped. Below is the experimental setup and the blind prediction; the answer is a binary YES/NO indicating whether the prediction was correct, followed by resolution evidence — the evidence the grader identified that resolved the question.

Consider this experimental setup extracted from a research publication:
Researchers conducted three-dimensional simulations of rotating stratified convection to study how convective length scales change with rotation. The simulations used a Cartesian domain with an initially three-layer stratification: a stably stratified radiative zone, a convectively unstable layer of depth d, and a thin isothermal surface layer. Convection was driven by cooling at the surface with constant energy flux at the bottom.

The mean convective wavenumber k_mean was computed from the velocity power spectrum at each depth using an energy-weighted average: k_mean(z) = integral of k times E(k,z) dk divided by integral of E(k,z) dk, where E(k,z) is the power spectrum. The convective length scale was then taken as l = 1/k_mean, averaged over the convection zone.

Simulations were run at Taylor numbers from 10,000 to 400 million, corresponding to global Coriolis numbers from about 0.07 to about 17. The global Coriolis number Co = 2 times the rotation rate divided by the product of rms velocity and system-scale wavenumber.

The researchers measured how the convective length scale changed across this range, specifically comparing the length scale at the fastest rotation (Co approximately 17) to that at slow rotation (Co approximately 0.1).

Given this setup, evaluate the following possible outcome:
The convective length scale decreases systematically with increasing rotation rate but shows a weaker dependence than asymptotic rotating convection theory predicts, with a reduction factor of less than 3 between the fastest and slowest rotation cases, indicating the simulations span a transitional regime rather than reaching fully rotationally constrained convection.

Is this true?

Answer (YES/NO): NO